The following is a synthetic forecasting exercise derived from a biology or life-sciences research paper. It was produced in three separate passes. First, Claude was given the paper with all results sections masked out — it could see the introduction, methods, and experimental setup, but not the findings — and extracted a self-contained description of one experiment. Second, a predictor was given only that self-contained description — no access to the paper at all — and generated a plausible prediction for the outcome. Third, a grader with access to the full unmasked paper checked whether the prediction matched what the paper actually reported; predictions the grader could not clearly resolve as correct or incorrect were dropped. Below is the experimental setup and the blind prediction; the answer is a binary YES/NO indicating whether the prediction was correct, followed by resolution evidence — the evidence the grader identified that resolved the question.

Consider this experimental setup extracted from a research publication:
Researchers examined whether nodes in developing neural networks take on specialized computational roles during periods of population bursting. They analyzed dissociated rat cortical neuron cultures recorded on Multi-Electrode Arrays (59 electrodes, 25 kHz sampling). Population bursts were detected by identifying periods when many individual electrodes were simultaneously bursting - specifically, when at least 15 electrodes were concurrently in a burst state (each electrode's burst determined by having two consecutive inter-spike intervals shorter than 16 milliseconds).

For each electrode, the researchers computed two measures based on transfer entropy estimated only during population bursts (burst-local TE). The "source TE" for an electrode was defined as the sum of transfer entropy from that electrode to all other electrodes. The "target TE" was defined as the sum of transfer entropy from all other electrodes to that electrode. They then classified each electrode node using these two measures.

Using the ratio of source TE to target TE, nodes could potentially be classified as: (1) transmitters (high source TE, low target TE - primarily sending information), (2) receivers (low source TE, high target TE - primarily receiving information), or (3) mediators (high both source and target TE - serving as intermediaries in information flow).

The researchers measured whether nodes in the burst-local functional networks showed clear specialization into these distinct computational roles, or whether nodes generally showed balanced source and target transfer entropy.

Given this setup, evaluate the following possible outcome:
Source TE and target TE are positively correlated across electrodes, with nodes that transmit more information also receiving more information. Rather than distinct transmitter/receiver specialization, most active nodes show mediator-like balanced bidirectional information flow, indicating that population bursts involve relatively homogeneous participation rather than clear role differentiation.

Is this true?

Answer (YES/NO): NO